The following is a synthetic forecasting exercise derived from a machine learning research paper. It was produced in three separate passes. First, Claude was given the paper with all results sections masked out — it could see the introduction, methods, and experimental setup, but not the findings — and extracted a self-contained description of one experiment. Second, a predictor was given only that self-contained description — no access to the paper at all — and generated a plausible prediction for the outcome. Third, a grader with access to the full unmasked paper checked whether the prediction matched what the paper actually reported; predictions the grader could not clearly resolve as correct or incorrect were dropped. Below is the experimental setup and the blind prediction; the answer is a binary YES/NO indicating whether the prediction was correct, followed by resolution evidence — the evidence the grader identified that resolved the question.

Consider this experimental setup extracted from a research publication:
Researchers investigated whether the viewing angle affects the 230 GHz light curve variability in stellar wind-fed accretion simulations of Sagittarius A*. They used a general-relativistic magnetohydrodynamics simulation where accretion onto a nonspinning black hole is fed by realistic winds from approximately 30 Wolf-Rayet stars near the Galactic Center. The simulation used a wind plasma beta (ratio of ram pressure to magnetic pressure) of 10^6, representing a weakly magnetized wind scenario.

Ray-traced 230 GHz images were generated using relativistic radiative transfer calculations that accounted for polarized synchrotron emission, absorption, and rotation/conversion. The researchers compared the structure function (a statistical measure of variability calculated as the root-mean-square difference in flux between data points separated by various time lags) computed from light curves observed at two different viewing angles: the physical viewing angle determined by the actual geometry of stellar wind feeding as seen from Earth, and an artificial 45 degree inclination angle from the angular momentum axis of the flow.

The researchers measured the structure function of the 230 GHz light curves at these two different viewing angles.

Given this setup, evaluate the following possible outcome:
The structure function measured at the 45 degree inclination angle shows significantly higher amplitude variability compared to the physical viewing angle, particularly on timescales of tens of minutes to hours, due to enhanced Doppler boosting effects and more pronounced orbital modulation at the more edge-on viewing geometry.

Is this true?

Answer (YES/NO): NO